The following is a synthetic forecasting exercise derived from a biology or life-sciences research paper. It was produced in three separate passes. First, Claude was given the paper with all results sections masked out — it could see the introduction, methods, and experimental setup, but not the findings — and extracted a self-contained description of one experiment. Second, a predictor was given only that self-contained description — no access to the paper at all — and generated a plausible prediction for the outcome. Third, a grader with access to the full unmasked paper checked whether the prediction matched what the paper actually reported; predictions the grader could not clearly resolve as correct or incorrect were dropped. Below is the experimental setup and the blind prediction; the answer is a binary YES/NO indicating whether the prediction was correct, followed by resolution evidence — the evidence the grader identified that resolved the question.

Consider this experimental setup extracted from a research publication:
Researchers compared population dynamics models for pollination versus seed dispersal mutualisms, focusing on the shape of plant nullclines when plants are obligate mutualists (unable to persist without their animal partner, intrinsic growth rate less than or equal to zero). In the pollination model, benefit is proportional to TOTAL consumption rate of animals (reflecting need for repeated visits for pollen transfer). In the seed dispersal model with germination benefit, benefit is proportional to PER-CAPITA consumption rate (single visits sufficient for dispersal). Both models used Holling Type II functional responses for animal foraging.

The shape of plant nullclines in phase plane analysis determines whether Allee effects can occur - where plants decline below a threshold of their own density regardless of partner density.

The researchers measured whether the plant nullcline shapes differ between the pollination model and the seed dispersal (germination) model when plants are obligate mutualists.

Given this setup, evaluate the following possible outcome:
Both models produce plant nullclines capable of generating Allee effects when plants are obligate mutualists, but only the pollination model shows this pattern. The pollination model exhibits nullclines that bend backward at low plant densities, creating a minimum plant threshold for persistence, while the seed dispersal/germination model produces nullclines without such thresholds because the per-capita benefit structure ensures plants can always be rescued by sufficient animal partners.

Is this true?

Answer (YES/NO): NO